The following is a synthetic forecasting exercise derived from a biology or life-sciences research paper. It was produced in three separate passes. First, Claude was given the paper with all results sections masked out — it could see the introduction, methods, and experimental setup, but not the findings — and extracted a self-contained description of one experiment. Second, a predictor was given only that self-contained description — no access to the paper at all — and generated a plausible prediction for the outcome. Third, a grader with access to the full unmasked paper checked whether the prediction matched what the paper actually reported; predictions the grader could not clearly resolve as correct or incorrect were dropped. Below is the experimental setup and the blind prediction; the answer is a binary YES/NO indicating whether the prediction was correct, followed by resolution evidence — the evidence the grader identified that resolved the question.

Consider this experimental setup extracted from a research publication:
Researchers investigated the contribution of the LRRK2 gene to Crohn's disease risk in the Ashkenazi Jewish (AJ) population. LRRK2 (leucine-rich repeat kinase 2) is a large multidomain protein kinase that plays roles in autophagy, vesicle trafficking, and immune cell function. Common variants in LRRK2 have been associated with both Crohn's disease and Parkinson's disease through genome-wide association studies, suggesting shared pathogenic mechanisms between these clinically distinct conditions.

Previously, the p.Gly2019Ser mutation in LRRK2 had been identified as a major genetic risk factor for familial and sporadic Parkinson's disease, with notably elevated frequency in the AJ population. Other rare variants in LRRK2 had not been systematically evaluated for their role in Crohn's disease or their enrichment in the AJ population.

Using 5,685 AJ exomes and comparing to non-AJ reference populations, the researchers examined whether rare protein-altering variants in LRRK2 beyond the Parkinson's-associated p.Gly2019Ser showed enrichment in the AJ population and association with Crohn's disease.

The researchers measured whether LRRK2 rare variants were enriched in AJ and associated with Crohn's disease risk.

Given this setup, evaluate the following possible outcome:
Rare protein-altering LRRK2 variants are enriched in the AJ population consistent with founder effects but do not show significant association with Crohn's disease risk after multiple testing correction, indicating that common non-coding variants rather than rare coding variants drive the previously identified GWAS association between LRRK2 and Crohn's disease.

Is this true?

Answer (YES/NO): NO